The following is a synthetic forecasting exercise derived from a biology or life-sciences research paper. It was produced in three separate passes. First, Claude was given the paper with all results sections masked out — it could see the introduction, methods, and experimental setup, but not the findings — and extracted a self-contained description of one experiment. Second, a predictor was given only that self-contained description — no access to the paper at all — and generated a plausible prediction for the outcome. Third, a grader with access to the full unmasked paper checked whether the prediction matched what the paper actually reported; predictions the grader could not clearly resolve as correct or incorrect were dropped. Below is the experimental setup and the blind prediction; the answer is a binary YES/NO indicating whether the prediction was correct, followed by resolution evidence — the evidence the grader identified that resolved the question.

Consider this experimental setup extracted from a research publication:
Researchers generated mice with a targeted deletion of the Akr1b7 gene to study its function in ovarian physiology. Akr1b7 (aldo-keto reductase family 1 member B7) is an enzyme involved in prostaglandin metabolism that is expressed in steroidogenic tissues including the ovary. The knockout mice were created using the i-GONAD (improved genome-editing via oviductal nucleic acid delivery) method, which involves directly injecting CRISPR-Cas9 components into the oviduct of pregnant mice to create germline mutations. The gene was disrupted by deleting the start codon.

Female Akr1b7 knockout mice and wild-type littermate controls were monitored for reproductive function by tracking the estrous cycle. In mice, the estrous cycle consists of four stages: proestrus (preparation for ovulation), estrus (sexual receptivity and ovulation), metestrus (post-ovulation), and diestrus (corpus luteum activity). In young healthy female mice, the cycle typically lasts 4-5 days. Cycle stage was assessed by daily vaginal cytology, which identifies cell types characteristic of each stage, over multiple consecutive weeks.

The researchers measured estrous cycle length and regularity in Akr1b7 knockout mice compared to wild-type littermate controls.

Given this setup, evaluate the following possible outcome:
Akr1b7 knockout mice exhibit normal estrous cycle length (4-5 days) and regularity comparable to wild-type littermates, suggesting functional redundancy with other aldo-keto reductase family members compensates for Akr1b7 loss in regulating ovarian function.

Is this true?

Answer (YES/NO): NO